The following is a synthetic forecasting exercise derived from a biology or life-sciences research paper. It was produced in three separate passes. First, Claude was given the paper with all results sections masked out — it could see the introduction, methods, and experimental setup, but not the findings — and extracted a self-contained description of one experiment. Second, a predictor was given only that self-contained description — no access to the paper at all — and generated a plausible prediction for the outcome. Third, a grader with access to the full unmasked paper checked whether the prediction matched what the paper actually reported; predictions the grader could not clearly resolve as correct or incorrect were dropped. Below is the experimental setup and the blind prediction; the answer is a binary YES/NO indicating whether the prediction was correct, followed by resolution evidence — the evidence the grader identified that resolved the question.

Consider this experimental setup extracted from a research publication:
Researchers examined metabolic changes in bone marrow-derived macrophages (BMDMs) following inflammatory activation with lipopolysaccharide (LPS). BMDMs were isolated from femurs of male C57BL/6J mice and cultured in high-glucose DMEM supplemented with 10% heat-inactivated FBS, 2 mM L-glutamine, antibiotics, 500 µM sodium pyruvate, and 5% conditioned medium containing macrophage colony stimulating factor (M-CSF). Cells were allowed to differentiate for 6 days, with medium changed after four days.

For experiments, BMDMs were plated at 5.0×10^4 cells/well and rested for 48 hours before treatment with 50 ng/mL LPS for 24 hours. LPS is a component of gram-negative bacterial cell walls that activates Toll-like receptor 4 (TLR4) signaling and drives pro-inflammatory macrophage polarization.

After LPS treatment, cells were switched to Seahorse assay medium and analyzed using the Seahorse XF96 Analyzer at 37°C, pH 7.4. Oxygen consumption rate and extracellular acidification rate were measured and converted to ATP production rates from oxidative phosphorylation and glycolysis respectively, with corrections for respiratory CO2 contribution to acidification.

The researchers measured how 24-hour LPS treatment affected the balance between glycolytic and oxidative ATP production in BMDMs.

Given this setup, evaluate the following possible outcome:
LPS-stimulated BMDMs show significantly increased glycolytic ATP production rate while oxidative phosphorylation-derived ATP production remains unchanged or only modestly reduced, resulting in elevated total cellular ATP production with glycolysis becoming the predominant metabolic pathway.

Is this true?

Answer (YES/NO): NO